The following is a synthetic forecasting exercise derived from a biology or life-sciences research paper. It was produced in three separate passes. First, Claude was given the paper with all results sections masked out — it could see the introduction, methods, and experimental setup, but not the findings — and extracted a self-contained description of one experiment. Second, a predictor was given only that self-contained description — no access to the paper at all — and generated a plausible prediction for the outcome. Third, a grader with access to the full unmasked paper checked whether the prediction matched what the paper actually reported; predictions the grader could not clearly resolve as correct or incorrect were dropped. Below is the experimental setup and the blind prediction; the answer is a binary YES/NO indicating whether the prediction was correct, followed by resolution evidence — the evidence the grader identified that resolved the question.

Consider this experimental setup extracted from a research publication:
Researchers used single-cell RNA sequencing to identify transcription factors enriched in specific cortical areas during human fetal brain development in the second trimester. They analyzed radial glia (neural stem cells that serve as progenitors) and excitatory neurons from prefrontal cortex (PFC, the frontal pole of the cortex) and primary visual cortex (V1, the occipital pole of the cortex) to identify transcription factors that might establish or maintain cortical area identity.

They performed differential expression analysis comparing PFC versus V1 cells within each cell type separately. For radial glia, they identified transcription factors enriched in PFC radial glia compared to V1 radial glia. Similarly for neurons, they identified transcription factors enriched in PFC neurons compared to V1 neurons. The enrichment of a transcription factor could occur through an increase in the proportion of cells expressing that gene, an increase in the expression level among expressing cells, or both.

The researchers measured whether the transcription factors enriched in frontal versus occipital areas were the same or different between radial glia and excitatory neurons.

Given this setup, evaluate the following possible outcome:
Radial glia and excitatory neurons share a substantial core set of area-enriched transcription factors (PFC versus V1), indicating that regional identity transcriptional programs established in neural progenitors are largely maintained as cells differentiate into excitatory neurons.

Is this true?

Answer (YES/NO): NO